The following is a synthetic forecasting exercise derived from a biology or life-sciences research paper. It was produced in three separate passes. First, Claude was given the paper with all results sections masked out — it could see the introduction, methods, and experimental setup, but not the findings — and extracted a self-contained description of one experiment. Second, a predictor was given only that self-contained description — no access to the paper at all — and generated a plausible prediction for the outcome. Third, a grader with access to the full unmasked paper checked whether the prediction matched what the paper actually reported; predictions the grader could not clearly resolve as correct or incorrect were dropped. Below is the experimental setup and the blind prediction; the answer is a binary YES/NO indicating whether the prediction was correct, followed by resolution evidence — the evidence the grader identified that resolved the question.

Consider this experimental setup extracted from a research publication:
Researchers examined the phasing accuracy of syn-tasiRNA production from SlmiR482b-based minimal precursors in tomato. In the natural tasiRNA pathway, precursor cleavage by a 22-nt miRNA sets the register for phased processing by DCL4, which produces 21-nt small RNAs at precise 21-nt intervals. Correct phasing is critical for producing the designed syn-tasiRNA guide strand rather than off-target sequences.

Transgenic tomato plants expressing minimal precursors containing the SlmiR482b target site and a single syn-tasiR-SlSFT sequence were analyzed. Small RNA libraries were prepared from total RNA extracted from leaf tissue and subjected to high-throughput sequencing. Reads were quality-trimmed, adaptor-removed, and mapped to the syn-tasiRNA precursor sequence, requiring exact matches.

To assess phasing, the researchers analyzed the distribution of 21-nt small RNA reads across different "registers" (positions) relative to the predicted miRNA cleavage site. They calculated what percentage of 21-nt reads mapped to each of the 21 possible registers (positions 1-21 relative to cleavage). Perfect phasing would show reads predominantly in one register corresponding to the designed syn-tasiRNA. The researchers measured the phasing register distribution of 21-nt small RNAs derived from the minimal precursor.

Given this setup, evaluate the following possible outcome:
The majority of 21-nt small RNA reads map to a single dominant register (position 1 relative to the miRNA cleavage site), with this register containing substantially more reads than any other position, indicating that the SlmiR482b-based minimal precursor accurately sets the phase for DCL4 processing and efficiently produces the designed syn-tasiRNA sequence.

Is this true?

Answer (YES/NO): YES